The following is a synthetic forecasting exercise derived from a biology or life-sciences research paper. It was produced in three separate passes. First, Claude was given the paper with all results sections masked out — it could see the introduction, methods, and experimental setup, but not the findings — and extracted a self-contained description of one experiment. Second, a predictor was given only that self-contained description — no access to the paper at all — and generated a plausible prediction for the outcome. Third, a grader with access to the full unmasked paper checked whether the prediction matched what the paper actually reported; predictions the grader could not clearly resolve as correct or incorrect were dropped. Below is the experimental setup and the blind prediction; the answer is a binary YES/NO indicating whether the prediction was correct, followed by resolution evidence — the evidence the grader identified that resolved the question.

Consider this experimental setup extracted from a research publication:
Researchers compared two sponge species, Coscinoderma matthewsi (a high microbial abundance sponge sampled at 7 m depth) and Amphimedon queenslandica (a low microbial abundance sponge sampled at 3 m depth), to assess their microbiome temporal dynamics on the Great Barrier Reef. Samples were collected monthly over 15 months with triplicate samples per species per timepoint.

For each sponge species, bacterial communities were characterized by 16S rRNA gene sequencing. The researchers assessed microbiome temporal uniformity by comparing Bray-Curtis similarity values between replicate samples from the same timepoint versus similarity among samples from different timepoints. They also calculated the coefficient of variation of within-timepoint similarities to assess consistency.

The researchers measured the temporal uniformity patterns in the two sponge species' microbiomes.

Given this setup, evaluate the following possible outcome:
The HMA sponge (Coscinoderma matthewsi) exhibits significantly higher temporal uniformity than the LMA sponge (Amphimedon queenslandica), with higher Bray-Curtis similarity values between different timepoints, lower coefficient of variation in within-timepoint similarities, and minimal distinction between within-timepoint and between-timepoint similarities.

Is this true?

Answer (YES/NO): NO